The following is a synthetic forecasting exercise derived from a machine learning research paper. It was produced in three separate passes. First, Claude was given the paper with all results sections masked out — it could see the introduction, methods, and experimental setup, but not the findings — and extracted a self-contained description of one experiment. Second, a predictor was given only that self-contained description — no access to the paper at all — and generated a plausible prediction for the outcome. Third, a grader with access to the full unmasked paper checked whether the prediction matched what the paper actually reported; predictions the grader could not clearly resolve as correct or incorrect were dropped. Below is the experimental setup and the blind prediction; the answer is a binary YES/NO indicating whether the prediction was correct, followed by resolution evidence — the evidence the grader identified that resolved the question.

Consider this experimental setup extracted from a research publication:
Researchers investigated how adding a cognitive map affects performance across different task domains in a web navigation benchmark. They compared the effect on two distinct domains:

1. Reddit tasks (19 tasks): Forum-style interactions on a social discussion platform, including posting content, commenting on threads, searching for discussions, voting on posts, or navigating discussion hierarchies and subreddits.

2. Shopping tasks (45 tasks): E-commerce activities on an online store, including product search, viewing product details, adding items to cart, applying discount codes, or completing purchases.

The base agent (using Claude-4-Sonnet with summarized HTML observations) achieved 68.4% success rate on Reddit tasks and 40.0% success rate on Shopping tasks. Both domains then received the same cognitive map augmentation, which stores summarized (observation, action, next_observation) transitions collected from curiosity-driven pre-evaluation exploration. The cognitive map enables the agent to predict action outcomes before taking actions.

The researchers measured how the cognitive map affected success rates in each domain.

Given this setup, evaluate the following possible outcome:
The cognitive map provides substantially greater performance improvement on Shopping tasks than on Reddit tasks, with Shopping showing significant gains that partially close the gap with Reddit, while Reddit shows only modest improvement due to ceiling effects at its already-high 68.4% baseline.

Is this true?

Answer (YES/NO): NO